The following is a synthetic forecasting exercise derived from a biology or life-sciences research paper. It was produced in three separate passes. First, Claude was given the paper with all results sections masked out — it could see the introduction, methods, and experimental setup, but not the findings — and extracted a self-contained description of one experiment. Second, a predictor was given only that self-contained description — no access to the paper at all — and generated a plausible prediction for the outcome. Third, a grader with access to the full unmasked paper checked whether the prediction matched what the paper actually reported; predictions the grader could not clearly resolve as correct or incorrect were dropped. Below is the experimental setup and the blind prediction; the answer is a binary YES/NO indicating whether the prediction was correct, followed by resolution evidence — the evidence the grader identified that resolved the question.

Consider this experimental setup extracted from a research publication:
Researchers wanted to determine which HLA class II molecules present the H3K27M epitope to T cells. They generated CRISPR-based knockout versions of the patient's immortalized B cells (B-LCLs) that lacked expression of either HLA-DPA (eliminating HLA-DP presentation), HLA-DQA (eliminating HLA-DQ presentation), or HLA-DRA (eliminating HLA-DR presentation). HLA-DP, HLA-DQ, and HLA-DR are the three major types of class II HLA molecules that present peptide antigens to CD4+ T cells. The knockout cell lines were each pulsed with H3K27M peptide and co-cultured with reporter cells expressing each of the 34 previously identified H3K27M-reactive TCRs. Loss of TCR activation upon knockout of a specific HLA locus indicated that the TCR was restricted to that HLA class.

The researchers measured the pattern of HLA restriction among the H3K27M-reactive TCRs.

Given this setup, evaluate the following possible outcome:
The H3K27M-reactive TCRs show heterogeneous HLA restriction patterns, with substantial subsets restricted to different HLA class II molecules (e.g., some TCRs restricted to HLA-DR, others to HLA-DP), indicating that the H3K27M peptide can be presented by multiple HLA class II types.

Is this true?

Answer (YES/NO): NO